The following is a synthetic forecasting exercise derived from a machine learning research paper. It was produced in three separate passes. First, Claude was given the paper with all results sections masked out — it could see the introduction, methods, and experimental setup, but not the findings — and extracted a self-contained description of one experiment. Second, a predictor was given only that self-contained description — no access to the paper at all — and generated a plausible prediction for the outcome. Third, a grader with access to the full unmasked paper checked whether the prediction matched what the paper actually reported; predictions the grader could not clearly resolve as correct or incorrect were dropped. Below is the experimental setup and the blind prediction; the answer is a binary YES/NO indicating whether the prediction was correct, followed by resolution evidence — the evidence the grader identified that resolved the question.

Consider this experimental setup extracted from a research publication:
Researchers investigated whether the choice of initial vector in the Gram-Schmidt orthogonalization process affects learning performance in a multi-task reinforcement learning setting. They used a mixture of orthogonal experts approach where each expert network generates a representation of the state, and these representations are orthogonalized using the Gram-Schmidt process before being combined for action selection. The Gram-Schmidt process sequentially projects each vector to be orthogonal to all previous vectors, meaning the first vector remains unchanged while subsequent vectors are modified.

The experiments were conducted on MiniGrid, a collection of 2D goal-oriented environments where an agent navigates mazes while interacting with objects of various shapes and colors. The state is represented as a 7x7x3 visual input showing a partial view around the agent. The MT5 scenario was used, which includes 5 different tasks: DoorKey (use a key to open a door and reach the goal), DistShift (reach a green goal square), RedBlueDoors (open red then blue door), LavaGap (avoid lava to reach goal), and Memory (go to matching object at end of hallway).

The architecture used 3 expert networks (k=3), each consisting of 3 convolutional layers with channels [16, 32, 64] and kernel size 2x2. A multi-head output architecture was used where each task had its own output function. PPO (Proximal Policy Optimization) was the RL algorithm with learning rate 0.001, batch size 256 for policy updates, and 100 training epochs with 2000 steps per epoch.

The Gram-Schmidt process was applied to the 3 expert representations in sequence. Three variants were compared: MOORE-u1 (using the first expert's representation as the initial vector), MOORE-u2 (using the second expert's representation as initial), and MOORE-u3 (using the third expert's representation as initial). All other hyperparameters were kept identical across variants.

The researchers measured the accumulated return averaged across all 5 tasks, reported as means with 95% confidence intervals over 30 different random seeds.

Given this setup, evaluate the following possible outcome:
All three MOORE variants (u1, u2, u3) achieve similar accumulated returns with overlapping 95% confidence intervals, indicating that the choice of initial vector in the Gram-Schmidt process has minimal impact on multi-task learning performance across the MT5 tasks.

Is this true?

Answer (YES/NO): YES